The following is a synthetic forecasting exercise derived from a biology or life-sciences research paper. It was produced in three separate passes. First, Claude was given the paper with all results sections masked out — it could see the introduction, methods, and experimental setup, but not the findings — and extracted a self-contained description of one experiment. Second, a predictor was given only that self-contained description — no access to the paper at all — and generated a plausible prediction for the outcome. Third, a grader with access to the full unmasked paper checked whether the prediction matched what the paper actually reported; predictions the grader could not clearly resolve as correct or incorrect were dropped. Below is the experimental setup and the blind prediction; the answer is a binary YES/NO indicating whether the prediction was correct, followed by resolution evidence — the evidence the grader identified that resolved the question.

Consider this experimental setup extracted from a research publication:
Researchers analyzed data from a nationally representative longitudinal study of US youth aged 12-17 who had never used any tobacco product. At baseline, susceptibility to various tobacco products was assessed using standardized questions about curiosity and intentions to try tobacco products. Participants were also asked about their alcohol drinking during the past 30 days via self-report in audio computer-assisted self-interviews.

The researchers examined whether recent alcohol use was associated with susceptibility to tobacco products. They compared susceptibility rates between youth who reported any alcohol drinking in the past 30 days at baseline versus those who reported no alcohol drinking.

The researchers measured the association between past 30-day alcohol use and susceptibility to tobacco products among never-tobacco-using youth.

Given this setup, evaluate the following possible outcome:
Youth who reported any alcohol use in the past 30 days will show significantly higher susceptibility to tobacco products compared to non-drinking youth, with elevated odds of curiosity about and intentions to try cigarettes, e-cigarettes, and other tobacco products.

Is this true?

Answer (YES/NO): YES